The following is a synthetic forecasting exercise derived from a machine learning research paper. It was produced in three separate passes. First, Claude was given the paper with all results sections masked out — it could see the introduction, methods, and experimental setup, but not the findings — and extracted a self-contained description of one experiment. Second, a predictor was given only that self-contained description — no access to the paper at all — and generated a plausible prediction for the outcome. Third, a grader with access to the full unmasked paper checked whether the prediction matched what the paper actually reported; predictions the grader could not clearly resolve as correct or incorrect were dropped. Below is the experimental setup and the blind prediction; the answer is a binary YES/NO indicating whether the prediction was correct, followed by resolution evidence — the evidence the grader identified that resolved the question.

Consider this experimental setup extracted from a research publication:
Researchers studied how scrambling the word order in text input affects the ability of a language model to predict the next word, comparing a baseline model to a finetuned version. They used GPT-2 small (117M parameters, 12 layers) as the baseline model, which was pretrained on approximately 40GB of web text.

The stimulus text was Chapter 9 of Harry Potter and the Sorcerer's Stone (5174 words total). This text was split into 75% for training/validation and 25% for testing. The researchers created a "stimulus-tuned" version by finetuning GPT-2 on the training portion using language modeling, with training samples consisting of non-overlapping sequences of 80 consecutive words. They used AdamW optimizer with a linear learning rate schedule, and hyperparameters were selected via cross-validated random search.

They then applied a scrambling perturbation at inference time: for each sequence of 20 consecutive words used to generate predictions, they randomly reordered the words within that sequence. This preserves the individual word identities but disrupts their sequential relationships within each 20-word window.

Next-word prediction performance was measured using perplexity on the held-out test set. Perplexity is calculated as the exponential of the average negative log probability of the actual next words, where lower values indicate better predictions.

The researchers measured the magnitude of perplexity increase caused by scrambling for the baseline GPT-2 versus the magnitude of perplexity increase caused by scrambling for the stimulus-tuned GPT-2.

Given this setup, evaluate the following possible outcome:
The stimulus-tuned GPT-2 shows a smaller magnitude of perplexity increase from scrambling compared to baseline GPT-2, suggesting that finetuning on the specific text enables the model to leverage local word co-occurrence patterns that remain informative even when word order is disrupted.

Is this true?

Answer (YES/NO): NO